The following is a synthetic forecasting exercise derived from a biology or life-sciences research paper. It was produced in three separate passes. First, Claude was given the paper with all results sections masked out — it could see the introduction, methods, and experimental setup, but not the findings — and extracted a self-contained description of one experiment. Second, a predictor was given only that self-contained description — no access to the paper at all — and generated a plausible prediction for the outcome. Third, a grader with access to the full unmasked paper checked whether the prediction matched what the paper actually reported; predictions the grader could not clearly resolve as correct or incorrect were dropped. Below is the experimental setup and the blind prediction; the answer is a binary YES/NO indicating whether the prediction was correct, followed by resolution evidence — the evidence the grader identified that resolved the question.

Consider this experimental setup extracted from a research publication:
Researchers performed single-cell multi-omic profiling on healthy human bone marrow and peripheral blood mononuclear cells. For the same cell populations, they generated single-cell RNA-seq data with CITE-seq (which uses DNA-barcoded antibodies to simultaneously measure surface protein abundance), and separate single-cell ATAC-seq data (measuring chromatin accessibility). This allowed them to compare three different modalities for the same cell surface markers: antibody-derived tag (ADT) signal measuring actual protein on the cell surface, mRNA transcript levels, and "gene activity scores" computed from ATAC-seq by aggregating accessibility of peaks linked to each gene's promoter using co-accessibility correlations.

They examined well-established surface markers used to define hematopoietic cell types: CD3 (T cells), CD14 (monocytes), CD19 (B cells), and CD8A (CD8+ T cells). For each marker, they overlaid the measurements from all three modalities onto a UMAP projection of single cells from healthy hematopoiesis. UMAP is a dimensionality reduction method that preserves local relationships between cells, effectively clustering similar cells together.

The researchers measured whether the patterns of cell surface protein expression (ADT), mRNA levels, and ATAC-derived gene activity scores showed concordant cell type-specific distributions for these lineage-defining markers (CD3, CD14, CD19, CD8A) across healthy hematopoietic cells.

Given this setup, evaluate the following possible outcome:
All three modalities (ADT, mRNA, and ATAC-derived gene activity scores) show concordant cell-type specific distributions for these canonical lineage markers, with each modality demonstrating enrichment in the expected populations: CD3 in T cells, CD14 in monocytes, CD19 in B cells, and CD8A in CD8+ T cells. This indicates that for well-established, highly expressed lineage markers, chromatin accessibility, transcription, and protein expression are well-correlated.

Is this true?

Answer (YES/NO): YES